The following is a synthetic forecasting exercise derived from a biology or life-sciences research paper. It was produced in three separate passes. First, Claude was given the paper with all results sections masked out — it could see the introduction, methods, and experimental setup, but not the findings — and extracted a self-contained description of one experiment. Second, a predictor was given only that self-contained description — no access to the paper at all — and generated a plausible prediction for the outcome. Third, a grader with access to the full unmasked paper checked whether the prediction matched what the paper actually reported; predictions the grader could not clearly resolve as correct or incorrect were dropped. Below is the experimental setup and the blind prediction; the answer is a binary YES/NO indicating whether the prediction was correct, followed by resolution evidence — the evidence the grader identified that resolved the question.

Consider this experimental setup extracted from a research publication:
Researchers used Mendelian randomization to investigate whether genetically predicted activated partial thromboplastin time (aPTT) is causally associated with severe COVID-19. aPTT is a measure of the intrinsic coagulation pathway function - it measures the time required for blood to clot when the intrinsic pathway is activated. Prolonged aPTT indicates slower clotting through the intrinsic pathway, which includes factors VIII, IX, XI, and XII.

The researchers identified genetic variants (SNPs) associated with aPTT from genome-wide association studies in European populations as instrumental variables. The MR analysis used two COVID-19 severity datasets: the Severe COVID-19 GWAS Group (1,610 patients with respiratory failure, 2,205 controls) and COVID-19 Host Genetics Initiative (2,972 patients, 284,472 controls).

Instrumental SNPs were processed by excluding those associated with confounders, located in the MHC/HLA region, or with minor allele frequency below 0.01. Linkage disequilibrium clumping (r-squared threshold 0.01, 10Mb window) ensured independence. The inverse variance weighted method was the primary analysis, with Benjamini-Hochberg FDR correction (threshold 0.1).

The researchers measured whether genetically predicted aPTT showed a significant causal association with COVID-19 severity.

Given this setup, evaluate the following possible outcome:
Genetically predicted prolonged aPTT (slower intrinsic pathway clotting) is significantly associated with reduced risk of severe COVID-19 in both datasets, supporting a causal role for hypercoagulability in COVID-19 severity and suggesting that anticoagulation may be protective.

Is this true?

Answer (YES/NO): NO